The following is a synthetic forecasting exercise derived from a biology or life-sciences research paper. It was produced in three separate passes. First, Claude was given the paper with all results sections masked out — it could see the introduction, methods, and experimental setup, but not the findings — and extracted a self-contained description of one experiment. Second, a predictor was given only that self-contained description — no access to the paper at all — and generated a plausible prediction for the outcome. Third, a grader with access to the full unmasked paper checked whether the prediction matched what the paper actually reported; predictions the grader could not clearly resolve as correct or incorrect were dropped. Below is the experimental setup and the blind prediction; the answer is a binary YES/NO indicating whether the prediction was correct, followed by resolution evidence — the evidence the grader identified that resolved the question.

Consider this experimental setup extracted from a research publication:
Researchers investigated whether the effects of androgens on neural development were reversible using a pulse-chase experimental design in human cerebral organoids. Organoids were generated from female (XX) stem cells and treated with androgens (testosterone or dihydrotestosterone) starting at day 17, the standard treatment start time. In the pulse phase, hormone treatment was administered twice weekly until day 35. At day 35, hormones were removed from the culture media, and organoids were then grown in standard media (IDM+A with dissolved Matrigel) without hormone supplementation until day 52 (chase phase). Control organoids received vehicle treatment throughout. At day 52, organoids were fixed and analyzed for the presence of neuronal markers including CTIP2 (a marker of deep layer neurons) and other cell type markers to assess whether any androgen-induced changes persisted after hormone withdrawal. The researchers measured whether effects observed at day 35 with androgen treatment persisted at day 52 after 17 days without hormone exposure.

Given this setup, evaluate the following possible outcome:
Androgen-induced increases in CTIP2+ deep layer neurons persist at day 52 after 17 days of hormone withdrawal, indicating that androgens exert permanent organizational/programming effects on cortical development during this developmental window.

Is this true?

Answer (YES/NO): NO